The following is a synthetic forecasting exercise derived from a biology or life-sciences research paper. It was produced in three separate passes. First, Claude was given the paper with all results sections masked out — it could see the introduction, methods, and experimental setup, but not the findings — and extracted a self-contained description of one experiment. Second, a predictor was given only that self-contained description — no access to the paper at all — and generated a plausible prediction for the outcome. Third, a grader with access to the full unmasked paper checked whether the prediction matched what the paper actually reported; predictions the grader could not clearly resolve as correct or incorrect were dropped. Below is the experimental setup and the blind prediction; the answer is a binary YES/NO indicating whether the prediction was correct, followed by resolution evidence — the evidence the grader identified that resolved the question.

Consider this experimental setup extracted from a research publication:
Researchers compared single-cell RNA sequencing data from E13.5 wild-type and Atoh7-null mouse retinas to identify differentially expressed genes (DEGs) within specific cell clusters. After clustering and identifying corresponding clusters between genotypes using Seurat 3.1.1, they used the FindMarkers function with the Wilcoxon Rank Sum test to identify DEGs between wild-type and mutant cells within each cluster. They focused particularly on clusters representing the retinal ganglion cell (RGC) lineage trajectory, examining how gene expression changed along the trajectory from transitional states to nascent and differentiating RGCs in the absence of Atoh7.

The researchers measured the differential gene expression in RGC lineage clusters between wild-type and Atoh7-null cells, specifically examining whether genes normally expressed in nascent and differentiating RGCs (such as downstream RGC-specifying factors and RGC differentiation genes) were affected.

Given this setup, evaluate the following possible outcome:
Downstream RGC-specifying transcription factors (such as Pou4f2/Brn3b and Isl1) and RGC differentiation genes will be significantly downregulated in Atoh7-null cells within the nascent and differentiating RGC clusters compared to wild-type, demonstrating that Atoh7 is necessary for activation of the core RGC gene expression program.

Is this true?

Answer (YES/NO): YES